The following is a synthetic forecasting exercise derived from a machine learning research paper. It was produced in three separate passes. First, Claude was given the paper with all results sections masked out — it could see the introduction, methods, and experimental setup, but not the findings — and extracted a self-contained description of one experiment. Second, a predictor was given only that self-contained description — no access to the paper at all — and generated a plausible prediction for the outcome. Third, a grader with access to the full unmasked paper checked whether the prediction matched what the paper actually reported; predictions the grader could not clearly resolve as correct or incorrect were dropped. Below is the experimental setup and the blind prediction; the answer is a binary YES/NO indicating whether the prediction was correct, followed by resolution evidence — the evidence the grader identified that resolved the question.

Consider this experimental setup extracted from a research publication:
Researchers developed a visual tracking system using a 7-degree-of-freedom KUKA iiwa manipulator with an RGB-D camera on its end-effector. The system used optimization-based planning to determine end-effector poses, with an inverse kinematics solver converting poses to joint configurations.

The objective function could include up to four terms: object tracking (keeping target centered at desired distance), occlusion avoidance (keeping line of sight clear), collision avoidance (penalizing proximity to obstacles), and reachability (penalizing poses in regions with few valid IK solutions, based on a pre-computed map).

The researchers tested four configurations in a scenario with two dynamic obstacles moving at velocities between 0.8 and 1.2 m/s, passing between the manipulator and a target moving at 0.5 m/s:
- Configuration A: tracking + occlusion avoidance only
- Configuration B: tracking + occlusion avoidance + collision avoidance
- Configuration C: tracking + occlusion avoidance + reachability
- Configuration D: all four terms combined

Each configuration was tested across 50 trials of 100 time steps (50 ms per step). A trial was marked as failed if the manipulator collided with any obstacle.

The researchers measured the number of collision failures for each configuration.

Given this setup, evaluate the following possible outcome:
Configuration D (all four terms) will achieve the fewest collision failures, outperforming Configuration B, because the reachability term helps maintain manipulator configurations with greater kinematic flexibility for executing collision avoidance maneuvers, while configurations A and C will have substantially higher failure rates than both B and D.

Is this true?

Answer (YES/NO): YES